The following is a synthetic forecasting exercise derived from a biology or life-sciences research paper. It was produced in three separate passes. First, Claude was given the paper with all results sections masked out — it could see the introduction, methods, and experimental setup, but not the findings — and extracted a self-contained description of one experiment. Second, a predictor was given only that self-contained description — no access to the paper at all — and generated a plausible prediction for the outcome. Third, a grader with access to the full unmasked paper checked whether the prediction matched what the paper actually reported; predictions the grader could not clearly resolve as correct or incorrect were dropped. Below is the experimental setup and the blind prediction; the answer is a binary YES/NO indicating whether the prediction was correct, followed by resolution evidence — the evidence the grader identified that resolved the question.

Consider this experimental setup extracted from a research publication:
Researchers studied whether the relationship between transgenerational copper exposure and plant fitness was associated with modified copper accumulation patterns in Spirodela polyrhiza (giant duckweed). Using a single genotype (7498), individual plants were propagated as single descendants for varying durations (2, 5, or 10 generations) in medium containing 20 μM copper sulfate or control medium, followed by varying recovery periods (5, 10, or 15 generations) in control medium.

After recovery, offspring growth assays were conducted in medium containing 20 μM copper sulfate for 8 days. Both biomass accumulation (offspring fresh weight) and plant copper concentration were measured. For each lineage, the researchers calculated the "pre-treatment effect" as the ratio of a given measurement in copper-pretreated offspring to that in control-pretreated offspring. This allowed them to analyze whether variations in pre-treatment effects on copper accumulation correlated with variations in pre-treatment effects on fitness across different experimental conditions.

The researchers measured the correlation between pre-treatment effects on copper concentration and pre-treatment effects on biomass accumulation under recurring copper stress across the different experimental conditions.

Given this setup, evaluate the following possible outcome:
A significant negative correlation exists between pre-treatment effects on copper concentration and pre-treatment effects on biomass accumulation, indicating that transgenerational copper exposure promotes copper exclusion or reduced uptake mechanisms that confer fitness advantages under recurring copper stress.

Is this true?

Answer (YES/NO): NO